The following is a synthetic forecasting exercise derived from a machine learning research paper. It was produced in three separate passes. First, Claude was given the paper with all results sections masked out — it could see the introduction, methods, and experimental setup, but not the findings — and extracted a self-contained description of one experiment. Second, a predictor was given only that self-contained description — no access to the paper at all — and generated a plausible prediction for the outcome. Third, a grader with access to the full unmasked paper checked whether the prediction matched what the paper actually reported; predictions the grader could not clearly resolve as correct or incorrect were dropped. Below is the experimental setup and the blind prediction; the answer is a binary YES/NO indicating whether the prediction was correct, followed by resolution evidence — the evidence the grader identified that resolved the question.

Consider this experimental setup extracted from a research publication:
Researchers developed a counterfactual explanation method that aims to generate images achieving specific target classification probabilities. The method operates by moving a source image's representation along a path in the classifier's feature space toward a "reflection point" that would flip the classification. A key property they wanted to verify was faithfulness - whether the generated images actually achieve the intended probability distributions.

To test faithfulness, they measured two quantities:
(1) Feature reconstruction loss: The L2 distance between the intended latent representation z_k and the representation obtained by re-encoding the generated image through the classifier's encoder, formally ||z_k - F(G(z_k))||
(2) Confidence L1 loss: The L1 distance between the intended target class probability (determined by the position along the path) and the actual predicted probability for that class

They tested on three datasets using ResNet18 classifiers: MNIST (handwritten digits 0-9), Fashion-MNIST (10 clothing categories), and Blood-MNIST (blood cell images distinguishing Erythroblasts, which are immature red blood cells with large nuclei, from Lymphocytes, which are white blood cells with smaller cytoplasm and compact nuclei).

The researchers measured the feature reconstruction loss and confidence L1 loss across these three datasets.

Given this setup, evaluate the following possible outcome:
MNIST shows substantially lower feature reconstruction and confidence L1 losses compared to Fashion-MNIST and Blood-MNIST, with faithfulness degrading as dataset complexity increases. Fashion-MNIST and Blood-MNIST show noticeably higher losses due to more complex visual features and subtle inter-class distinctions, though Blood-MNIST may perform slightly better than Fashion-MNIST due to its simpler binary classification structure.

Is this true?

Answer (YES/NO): NO